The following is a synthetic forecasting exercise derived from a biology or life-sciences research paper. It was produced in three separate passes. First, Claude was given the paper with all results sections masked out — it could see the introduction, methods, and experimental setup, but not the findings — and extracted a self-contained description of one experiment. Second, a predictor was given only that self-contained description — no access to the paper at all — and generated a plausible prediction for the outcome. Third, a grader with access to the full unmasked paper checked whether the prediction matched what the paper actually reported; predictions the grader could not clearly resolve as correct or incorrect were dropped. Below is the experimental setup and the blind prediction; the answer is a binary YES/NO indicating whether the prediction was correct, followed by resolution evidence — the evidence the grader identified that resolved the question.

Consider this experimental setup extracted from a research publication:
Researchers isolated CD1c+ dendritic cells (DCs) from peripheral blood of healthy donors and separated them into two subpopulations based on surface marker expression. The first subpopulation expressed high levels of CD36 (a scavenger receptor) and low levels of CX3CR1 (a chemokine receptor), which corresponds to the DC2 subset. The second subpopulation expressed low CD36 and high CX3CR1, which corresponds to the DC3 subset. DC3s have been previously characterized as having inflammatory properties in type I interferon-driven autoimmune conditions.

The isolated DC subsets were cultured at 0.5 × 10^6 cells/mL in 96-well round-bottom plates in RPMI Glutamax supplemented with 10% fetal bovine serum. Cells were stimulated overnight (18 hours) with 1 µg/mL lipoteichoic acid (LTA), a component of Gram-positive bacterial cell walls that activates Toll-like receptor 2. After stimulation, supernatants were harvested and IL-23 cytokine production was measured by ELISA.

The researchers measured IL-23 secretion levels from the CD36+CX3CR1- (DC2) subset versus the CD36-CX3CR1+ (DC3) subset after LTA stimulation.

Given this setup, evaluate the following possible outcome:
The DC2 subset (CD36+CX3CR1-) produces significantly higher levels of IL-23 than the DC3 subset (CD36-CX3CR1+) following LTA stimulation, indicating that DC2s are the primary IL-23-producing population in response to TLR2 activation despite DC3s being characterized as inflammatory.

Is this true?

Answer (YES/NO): NO